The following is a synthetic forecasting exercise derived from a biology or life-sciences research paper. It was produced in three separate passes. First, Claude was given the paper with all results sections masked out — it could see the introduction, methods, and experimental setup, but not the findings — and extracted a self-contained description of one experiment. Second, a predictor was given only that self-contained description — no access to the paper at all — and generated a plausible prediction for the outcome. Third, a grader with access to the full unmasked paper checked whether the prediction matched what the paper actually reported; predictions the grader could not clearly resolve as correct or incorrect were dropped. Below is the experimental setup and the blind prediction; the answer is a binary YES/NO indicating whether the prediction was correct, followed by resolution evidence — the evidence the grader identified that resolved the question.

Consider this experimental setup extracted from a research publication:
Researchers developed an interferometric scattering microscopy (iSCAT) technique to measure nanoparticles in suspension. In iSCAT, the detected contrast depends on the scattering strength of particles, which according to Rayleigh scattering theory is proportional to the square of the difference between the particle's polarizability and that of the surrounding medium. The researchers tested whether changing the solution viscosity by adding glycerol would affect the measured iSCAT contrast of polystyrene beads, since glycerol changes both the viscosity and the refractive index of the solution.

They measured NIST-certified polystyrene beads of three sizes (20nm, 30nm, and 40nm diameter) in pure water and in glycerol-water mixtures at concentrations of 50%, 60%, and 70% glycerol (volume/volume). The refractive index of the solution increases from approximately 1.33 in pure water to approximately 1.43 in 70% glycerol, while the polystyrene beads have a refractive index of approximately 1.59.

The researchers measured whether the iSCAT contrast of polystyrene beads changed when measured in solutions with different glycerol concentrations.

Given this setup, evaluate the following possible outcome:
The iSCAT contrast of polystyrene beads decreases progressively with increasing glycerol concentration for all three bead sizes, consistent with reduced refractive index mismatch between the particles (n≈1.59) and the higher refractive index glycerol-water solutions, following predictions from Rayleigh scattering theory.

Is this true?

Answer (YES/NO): NO